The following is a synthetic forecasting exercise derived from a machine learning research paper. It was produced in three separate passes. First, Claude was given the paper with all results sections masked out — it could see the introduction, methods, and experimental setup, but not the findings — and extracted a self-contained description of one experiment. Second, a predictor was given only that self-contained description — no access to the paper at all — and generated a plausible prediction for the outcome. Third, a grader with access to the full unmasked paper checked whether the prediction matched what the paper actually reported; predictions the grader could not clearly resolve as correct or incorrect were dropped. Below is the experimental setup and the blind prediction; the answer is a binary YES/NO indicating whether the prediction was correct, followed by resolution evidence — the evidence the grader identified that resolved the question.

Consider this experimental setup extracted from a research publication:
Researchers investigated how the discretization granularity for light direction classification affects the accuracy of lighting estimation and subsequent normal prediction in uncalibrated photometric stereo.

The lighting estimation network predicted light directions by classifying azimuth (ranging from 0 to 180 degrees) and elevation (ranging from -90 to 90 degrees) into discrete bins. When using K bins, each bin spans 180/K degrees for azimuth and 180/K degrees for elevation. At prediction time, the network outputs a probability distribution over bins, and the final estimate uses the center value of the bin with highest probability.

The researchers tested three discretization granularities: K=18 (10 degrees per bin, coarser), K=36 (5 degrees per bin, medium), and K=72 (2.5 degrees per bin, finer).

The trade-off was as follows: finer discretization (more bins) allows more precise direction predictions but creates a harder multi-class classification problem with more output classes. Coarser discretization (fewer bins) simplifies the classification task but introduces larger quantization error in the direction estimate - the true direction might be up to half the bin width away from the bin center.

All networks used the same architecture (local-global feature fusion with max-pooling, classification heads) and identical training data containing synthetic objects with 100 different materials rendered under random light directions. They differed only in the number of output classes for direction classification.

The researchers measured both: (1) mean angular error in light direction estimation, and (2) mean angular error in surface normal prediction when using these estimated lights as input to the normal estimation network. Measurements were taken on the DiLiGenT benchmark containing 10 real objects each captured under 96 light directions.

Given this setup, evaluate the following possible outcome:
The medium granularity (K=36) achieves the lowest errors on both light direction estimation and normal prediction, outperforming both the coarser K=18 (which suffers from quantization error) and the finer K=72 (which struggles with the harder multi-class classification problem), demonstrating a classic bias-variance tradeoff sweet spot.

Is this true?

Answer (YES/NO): NO